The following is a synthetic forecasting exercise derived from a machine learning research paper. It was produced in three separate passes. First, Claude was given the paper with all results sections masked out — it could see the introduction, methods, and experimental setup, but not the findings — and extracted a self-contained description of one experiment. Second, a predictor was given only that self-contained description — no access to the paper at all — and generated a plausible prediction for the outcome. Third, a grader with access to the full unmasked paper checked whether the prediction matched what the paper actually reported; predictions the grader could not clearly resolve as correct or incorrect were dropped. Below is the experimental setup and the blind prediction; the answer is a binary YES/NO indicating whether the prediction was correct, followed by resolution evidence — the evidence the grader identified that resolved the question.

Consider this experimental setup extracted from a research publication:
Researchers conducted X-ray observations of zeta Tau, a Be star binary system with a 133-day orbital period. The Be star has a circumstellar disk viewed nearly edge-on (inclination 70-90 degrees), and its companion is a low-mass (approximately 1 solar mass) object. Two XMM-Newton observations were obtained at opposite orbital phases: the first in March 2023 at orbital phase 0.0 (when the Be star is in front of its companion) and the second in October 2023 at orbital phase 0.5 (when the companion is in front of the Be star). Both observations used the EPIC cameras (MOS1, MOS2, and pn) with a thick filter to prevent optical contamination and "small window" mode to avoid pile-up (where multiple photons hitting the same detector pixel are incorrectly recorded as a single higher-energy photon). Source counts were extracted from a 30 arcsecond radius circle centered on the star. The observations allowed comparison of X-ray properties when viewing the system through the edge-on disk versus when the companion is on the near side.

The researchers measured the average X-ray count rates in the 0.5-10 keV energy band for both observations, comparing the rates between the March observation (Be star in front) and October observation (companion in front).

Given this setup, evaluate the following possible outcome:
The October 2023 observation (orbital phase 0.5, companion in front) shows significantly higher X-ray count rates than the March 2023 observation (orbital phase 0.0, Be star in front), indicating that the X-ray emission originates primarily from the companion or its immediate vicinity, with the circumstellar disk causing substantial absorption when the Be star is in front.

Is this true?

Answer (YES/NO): NO